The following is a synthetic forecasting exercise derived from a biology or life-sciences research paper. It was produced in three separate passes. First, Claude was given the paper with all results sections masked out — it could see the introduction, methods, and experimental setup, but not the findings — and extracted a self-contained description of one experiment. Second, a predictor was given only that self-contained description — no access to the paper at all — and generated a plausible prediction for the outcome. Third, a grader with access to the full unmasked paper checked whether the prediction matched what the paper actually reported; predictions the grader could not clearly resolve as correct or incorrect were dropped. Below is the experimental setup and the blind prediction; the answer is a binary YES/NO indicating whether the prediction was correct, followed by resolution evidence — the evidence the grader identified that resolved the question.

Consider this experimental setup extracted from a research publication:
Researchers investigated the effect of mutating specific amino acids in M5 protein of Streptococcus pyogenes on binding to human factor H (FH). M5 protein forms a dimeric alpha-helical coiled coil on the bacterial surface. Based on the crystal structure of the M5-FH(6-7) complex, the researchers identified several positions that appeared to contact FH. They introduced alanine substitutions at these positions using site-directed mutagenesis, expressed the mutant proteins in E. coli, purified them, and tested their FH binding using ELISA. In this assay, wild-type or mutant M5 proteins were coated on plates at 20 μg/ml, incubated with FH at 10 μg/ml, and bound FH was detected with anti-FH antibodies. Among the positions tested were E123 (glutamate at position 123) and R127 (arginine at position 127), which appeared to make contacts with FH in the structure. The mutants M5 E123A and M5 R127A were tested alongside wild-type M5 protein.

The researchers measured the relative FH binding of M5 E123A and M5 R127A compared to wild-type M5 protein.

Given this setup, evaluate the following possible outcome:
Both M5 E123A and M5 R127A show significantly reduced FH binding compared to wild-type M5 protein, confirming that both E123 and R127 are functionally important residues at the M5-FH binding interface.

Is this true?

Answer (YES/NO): NO